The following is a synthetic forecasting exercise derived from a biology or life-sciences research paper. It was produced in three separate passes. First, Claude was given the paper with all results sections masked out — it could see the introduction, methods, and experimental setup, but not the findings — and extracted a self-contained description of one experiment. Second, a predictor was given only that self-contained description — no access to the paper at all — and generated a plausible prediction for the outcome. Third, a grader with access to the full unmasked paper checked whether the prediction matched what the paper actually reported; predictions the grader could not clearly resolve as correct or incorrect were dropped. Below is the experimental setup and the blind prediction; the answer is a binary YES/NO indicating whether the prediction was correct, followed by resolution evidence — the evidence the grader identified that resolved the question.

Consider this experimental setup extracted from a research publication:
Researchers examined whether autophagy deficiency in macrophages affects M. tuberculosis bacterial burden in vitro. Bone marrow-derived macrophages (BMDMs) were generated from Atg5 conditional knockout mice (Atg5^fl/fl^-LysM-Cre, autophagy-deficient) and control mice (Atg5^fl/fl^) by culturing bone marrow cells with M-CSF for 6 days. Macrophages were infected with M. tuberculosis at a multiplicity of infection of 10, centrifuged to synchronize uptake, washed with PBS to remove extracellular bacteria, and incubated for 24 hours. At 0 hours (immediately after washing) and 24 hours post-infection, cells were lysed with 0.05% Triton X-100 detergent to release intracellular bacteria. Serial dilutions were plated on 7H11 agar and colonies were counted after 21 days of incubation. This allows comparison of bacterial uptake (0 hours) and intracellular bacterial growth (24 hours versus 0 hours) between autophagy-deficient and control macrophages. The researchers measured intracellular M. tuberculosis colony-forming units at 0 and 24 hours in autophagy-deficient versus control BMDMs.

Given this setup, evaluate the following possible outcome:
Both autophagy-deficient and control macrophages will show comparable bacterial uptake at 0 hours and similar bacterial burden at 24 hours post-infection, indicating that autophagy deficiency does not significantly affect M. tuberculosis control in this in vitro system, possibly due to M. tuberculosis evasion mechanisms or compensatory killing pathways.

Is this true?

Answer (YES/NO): YES